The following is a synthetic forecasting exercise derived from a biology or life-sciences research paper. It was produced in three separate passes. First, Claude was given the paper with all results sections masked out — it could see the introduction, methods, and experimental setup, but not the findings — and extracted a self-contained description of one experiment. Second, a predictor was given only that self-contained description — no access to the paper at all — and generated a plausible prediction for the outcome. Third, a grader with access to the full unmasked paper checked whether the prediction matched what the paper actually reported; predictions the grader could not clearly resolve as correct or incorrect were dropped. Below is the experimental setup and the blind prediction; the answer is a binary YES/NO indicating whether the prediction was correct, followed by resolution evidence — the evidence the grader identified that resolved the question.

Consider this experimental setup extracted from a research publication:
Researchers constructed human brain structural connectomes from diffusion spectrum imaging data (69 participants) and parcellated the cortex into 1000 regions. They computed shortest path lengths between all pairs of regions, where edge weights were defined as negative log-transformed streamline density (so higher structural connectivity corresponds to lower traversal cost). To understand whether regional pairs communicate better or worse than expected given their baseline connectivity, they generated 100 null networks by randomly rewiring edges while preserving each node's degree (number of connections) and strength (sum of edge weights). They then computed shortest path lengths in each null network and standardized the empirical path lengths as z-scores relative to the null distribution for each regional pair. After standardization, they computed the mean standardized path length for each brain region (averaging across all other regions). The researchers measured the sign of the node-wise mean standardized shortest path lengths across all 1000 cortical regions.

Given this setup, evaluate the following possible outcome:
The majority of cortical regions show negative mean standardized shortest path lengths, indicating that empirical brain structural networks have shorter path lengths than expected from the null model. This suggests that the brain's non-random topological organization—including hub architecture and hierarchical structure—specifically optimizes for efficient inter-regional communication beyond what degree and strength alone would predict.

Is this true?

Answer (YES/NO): NO